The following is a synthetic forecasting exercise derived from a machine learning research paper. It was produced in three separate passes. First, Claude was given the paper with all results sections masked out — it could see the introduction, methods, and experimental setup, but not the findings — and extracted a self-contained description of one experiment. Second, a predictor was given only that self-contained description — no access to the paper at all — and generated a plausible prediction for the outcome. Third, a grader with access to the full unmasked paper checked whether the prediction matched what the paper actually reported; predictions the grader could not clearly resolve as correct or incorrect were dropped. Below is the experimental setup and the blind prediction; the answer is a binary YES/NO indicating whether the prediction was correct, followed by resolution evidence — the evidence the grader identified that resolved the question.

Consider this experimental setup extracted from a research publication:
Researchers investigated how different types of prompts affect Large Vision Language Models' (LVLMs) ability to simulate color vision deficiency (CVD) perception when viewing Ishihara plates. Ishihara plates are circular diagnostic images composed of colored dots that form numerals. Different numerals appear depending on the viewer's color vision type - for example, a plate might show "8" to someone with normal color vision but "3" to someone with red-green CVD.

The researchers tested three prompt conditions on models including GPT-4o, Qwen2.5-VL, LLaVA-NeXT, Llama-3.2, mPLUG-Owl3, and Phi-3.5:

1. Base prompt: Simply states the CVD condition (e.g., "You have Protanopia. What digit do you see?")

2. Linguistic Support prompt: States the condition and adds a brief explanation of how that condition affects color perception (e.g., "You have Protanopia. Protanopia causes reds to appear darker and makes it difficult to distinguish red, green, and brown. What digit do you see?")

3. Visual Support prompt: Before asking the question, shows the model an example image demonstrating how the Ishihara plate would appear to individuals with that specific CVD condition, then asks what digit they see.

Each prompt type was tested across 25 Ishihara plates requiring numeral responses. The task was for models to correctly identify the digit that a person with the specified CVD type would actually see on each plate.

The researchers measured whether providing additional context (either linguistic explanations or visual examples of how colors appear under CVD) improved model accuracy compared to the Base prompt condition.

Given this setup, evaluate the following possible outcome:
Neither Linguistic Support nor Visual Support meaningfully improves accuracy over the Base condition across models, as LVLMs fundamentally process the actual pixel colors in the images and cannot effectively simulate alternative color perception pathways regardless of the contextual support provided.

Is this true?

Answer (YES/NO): YES